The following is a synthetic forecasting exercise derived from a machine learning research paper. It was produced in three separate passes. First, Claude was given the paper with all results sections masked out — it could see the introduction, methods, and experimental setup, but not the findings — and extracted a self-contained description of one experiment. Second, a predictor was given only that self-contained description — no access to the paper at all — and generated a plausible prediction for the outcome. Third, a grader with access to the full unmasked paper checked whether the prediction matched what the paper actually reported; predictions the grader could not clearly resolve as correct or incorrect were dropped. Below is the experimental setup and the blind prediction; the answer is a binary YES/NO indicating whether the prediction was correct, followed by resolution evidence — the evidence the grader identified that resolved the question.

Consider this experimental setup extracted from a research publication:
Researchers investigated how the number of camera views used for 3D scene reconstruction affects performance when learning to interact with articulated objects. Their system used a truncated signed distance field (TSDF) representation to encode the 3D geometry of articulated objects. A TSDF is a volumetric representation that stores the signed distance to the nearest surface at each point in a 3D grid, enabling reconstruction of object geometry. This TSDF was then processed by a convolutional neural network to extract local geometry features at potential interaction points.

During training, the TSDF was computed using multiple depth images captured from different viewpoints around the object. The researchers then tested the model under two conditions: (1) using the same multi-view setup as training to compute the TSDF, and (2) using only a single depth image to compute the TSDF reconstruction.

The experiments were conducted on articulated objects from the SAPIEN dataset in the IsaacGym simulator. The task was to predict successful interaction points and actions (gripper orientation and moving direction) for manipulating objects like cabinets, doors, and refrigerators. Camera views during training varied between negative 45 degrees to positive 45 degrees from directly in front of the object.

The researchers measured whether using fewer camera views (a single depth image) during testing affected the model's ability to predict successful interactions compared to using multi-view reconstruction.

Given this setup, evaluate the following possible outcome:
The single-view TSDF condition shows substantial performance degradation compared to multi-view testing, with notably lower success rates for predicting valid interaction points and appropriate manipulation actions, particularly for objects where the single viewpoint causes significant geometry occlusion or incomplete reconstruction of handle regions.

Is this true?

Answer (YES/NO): NO